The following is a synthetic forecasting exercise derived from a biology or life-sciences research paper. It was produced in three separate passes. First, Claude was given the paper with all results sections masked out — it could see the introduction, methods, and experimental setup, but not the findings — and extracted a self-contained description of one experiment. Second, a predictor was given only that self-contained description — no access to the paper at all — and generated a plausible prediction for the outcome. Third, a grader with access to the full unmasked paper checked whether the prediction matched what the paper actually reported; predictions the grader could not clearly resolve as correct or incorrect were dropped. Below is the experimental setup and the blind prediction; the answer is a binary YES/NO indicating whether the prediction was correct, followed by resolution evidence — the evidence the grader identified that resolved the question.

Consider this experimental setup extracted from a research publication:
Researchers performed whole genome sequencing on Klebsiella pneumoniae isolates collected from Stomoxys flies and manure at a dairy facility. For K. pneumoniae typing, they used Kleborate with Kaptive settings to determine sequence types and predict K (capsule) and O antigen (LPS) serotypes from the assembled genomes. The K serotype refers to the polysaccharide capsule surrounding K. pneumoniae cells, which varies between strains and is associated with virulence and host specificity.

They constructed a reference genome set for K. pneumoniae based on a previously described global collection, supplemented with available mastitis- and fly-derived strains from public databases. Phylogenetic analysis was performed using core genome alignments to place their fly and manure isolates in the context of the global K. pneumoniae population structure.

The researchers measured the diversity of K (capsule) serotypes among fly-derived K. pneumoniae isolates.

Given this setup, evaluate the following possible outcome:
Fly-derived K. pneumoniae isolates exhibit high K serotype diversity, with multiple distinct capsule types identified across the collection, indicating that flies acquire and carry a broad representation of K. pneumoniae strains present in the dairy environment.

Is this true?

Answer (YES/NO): YES